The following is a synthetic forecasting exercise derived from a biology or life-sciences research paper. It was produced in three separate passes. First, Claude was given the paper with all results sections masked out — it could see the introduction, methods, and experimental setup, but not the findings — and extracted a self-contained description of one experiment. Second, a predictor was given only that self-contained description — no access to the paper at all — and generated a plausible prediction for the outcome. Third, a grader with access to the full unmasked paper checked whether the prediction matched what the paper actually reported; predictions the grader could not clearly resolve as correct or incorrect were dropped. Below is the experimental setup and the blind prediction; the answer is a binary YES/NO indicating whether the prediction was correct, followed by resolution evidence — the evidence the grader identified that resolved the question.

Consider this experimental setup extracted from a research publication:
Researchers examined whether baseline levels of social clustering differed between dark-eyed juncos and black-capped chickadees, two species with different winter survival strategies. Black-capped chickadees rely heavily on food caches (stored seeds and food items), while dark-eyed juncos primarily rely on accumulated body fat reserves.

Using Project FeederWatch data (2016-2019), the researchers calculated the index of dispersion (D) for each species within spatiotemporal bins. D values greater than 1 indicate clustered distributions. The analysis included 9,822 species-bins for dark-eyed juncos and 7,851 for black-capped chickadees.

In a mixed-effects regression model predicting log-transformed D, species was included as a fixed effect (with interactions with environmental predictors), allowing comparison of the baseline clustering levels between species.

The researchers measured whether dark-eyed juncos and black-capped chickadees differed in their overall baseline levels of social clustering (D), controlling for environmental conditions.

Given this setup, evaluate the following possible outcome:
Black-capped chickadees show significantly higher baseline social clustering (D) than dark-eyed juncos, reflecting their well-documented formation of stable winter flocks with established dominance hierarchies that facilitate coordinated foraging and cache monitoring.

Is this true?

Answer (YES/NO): NO